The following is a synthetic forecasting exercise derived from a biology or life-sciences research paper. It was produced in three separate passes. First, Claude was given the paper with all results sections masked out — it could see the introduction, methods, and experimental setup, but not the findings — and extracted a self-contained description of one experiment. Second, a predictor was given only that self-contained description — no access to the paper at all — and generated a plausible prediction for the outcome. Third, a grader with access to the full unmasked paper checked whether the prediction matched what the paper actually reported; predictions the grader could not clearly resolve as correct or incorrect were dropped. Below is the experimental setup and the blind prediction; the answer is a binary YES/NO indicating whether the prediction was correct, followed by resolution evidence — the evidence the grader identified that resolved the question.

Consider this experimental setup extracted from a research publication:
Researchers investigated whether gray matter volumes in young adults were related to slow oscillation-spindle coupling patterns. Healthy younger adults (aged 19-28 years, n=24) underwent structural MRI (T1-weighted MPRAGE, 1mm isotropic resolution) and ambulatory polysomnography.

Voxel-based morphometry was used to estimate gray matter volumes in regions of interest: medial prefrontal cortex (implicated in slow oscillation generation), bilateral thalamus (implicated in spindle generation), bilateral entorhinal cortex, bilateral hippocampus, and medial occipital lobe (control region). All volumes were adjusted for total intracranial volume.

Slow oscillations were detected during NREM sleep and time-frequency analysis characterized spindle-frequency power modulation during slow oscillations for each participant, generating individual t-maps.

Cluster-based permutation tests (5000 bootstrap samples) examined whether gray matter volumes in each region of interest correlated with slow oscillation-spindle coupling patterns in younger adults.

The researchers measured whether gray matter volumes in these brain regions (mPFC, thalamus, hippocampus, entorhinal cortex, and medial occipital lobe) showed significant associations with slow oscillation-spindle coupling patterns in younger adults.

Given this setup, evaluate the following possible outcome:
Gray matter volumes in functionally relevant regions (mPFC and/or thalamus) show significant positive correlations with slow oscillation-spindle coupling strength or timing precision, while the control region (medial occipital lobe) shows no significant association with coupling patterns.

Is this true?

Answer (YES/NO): NO